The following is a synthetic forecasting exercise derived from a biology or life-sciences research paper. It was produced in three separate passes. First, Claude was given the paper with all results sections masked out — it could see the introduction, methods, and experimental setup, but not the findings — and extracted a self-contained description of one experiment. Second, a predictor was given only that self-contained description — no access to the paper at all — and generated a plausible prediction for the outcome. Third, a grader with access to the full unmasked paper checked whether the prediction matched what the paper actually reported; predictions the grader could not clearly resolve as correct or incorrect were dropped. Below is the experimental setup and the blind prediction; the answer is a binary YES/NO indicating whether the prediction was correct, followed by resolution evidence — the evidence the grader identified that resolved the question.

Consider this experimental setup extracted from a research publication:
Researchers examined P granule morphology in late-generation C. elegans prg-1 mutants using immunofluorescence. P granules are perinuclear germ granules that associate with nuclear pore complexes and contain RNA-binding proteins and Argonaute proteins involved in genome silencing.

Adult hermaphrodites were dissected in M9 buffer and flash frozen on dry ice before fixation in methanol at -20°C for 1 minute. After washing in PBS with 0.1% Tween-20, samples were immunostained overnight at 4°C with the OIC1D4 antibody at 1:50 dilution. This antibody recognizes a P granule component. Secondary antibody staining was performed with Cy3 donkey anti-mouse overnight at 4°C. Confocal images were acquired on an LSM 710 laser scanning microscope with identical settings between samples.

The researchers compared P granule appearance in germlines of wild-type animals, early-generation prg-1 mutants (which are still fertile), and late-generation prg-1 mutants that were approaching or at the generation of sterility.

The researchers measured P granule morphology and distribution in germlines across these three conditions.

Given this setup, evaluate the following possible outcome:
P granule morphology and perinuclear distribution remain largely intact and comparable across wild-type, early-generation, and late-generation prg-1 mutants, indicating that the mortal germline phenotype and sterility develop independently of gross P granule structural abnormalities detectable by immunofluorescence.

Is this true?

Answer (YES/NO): NO